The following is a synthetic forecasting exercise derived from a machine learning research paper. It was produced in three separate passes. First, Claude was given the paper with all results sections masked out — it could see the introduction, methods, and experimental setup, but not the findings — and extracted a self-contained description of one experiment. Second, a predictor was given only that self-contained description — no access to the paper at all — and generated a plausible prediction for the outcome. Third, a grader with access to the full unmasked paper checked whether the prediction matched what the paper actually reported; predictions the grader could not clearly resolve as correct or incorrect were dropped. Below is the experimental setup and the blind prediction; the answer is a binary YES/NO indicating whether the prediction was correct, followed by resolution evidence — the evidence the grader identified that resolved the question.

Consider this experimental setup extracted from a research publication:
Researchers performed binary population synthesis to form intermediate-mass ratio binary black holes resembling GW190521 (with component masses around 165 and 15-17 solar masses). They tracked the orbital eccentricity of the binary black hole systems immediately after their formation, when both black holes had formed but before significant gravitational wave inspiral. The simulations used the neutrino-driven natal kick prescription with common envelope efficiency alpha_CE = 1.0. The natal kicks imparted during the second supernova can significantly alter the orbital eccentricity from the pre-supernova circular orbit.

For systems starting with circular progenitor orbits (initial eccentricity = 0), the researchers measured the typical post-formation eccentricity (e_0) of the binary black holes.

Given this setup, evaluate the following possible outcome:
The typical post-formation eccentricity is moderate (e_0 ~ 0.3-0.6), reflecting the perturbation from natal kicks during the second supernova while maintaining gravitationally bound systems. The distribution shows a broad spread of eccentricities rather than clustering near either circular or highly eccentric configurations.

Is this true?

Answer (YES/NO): NO